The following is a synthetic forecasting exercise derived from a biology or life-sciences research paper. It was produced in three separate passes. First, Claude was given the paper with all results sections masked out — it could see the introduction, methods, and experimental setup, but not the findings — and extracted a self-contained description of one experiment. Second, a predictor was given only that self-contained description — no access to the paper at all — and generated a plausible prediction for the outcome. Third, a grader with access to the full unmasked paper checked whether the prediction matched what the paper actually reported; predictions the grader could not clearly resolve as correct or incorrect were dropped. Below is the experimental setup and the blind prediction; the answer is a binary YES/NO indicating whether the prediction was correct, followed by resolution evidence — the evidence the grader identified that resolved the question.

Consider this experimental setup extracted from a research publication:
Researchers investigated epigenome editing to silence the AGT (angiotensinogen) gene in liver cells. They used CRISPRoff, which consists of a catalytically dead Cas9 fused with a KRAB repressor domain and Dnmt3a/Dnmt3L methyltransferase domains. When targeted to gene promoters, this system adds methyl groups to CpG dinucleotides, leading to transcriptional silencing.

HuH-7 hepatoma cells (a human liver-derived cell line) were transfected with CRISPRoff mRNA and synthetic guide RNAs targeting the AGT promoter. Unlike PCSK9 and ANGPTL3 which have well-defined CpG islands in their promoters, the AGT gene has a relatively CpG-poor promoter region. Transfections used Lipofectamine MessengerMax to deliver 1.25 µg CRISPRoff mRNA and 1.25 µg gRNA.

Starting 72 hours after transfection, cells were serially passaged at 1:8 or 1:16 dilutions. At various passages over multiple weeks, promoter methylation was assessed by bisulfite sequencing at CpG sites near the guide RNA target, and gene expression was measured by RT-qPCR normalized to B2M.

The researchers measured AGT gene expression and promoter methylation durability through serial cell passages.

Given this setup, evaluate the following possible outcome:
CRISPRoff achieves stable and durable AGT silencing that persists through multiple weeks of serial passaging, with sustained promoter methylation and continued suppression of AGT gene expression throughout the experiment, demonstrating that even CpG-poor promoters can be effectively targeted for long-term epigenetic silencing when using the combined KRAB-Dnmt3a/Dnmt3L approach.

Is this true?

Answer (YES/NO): NO